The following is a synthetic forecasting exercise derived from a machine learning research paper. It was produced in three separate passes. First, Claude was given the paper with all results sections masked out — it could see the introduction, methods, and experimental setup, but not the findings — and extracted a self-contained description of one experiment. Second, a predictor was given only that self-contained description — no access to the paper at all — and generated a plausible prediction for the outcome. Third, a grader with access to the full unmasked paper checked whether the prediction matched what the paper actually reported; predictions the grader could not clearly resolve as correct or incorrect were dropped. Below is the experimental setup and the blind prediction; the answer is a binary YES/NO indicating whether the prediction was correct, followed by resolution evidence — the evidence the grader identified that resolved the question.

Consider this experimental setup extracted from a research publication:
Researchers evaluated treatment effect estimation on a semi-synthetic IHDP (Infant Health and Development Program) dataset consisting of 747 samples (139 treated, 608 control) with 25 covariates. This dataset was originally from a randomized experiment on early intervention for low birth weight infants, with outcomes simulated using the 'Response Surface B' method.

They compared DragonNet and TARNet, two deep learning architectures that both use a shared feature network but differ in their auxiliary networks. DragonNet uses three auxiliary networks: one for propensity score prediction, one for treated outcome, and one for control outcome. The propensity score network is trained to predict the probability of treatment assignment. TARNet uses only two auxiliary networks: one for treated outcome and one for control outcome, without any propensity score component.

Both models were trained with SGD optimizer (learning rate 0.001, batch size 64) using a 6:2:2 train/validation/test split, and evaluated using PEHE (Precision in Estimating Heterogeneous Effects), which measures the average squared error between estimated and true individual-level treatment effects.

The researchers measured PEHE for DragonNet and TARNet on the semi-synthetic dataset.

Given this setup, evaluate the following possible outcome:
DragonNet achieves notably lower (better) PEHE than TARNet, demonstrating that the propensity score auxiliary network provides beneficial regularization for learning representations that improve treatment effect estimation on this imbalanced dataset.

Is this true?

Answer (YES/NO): NO